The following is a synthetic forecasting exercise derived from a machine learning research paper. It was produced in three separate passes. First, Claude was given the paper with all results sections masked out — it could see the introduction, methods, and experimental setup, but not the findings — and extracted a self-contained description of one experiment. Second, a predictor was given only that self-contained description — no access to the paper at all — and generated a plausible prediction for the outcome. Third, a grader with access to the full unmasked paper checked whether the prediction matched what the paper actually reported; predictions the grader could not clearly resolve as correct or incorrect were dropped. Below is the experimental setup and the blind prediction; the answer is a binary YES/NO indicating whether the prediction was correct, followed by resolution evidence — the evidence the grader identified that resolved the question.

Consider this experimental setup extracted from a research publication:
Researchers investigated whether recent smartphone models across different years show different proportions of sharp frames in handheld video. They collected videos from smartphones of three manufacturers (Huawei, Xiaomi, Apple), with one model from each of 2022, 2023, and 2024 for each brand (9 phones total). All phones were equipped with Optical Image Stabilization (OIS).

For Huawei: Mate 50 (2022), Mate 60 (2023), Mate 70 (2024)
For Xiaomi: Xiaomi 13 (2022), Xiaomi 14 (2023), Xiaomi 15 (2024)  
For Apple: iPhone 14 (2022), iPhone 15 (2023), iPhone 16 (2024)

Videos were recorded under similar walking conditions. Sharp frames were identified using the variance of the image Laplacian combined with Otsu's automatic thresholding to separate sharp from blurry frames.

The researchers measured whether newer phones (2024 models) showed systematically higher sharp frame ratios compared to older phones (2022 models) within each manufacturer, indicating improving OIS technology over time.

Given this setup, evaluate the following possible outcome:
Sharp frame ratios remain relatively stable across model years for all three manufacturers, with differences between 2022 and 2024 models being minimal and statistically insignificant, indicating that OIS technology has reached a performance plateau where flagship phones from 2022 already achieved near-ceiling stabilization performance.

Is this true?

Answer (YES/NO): NO